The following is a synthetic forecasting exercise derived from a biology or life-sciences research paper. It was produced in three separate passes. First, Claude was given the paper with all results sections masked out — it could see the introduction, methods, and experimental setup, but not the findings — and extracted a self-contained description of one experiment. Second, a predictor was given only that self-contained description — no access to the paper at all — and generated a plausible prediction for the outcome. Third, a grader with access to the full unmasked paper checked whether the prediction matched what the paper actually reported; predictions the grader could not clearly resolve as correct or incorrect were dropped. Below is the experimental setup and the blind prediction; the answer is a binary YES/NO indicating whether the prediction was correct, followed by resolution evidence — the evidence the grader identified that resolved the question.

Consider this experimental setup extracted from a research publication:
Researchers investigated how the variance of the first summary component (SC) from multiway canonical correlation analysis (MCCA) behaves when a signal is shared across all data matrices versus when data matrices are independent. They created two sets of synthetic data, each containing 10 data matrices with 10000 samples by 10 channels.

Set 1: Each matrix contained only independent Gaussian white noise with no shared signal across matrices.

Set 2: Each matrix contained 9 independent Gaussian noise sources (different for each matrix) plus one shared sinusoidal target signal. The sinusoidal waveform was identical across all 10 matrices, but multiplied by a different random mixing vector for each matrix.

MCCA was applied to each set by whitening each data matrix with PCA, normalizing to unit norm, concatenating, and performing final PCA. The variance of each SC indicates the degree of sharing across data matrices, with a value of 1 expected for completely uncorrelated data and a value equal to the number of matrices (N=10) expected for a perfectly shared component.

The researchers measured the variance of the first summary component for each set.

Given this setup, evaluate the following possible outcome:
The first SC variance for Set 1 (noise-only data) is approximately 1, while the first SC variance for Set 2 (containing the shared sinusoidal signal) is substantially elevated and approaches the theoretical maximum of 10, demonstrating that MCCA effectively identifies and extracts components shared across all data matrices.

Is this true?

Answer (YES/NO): YES